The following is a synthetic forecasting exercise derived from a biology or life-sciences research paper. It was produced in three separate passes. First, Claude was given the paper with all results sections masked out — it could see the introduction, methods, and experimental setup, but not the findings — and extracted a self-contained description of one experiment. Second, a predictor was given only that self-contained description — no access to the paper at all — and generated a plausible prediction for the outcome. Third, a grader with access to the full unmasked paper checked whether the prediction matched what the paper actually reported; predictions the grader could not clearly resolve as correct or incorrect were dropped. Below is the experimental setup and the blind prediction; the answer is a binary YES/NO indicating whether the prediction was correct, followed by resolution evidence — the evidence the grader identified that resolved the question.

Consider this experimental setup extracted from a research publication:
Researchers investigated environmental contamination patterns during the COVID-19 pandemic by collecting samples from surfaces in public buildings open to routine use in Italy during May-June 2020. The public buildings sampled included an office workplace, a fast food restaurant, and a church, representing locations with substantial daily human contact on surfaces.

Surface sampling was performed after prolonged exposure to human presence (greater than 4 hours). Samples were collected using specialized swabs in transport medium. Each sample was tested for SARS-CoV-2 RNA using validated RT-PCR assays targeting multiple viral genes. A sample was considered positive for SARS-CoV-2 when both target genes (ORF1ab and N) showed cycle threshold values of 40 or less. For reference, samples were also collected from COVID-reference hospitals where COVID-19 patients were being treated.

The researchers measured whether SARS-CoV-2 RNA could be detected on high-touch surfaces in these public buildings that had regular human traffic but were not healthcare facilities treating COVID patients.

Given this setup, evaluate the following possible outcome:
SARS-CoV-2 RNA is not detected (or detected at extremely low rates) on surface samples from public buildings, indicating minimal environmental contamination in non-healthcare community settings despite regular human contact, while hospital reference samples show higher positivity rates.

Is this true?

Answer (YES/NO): YES